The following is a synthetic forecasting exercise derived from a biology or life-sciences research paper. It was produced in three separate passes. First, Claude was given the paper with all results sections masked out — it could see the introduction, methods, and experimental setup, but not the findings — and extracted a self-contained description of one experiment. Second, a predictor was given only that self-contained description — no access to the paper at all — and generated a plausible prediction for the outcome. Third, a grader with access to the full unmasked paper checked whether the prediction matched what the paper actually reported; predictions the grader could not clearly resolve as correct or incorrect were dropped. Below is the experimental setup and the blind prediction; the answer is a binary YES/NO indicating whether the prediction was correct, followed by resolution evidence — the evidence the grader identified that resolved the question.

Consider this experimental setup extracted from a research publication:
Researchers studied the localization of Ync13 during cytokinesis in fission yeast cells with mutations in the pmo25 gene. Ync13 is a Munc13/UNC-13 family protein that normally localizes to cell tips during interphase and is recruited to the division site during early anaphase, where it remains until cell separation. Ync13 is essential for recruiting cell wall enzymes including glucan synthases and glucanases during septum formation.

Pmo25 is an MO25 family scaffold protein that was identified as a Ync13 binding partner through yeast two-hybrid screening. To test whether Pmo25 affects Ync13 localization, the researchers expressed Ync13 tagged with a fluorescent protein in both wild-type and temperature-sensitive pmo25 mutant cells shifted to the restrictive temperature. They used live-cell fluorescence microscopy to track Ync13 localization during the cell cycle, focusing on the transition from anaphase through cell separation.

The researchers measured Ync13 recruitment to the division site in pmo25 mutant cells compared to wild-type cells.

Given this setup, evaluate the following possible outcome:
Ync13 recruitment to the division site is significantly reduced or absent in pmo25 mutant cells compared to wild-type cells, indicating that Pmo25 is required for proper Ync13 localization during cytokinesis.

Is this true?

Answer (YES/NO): NO